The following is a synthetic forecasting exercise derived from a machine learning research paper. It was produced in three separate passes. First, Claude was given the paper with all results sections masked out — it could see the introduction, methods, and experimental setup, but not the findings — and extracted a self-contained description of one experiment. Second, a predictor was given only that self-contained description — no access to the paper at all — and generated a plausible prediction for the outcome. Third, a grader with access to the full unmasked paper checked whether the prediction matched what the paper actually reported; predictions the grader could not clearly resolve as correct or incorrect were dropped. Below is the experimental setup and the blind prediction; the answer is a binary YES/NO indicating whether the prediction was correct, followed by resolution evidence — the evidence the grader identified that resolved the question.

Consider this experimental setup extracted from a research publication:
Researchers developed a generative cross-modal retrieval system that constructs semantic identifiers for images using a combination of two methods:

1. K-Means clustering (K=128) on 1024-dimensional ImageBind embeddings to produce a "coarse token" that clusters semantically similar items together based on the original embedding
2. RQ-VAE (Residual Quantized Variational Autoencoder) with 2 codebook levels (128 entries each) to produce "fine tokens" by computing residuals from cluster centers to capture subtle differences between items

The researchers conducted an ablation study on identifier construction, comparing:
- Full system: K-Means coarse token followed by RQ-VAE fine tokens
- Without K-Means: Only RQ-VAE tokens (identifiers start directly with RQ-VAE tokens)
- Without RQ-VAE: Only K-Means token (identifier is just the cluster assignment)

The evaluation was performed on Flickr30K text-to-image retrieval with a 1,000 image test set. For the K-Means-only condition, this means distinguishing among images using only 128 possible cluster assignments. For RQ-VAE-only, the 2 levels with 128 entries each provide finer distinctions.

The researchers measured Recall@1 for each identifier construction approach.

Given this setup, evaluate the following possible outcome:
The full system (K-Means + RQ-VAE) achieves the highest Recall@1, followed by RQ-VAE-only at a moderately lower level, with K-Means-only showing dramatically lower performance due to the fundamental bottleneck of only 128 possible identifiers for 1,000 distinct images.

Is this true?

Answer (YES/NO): NO